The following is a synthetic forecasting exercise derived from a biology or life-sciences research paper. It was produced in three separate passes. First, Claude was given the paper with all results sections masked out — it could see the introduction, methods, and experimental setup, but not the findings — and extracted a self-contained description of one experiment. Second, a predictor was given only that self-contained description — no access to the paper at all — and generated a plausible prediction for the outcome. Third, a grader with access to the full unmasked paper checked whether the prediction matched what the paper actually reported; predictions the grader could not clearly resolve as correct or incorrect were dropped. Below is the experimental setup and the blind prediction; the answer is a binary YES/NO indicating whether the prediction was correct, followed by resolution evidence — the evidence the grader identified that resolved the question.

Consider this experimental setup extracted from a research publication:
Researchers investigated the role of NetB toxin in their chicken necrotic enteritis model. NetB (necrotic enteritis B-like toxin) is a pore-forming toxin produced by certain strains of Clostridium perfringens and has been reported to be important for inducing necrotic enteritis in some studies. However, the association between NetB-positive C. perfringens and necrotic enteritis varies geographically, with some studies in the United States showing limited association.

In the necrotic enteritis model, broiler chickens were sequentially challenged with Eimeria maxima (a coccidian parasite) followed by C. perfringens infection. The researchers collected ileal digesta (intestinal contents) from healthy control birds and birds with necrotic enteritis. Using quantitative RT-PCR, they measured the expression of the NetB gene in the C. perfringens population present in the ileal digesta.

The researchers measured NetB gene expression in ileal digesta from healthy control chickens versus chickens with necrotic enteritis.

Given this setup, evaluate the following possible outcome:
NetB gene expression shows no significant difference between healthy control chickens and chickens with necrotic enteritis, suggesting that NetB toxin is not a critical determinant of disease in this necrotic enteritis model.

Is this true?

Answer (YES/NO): YES